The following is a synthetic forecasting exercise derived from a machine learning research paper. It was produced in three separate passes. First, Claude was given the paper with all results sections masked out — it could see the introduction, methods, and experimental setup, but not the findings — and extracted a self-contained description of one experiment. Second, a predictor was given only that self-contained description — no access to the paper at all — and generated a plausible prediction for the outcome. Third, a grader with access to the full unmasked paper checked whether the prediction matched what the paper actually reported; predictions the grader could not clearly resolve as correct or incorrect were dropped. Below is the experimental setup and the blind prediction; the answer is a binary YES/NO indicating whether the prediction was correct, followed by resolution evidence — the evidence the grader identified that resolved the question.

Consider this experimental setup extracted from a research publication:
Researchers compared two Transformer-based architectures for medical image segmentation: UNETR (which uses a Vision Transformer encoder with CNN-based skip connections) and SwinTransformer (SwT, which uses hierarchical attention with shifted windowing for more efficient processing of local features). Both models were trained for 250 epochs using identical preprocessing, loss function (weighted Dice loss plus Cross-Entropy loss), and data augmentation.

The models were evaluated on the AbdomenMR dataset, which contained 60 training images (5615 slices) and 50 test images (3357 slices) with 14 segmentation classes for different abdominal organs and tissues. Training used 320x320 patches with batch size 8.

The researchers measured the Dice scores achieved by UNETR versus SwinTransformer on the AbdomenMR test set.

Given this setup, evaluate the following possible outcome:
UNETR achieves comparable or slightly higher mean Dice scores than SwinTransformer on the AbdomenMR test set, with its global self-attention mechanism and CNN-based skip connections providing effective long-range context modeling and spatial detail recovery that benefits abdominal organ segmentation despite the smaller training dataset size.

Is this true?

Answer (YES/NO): NO